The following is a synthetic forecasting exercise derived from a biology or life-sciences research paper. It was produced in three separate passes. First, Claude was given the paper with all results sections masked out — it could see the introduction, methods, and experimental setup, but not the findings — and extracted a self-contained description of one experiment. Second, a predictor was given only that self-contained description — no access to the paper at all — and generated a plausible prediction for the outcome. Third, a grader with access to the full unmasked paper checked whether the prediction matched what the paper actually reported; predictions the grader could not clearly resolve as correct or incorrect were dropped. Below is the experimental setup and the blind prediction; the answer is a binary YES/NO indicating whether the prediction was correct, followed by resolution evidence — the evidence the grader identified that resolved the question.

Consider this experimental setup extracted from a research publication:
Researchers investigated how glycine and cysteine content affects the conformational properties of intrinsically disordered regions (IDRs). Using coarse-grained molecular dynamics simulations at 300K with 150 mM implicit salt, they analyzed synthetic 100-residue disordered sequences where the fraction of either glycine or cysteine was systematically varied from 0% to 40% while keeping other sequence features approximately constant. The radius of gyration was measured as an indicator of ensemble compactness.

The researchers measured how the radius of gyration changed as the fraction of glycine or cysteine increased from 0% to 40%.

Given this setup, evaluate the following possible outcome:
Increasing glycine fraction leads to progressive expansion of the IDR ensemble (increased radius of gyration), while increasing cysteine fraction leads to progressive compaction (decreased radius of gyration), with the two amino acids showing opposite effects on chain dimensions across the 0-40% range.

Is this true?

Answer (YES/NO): NO